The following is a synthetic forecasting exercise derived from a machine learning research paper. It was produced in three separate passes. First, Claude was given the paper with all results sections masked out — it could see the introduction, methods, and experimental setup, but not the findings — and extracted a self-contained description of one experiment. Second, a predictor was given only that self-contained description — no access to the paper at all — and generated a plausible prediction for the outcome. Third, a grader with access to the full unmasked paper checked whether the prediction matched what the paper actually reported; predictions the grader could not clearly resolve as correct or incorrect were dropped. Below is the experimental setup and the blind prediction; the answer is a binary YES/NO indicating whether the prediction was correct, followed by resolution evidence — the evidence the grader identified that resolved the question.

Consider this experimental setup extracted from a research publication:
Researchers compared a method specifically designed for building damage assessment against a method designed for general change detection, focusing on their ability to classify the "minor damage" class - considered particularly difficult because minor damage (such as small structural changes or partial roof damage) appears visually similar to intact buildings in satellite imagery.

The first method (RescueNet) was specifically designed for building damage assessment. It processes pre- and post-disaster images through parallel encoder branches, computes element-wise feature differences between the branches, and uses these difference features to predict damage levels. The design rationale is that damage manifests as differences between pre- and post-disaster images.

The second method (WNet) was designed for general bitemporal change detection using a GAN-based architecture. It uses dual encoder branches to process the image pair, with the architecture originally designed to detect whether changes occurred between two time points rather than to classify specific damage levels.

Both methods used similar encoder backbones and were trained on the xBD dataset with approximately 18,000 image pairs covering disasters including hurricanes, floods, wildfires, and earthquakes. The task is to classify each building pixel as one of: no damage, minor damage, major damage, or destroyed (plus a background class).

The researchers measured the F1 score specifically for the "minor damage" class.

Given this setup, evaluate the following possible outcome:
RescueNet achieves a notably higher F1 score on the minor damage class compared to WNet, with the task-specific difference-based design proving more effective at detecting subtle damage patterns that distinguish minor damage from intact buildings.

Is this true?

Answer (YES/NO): NO